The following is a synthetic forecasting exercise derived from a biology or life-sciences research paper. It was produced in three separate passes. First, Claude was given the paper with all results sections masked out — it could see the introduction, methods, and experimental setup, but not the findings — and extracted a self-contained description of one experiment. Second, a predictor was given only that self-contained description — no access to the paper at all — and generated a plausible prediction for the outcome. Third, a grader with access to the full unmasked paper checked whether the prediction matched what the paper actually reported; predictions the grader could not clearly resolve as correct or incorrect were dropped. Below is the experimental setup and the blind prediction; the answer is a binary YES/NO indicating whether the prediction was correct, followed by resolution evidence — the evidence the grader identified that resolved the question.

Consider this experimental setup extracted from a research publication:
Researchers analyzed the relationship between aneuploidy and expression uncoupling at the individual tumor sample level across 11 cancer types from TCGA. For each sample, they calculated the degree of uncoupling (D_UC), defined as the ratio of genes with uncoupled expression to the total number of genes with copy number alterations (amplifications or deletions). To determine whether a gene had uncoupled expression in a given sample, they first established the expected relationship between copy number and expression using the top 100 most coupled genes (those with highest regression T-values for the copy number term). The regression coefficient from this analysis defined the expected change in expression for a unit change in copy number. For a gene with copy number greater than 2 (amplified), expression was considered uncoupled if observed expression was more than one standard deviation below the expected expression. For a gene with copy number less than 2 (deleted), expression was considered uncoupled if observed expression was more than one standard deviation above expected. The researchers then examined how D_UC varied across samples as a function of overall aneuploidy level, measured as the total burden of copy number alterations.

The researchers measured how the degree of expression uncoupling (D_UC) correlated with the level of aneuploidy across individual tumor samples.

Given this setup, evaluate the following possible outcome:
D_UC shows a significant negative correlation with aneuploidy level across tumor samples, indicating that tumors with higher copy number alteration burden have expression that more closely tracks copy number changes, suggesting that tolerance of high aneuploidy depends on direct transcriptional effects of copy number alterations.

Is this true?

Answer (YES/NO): NO